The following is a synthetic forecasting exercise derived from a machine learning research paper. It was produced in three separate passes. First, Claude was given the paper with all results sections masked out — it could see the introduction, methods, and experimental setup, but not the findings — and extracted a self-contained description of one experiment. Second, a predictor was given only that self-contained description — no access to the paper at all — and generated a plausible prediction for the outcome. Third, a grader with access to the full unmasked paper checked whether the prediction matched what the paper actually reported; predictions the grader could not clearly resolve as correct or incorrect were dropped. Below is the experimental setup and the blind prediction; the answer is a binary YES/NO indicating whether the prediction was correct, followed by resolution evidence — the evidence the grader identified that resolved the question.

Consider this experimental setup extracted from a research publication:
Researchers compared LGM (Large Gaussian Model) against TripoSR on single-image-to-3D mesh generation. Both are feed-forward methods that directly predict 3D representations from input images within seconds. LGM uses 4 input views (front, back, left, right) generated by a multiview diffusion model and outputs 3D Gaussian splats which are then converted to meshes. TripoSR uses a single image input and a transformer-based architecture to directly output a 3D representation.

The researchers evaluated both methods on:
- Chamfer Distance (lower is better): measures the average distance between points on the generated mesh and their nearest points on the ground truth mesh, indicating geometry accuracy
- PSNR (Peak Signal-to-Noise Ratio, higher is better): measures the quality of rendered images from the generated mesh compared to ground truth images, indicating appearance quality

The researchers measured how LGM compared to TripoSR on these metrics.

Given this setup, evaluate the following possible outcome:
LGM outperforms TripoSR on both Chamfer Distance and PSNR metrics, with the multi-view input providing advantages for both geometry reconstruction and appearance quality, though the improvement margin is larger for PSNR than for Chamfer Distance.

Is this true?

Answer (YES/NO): NO